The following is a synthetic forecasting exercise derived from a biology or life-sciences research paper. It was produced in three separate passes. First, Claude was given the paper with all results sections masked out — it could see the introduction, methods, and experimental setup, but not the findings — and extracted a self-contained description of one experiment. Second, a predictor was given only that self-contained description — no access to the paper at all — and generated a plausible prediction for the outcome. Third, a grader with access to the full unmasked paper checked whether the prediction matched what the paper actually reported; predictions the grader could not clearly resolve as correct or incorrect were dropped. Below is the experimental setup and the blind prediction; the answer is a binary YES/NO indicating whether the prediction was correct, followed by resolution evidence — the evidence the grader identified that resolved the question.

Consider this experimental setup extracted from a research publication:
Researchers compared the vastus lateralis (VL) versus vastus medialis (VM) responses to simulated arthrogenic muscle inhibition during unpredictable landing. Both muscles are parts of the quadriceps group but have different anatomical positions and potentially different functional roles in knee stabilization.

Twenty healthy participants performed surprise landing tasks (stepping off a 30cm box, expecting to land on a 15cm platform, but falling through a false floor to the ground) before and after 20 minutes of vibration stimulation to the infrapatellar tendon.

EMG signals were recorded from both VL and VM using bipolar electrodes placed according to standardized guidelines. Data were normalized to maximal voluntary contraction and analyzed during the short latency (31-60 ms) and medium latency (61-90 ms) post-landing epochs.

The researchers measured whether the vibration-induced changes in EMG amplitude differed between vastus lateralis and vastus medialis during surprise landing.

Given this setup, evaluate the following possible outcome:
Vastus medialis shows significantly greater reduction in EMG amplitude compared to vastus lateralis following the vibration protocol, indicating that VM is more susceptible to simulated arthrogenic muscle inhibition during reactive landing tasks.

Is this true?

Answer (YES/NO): NO